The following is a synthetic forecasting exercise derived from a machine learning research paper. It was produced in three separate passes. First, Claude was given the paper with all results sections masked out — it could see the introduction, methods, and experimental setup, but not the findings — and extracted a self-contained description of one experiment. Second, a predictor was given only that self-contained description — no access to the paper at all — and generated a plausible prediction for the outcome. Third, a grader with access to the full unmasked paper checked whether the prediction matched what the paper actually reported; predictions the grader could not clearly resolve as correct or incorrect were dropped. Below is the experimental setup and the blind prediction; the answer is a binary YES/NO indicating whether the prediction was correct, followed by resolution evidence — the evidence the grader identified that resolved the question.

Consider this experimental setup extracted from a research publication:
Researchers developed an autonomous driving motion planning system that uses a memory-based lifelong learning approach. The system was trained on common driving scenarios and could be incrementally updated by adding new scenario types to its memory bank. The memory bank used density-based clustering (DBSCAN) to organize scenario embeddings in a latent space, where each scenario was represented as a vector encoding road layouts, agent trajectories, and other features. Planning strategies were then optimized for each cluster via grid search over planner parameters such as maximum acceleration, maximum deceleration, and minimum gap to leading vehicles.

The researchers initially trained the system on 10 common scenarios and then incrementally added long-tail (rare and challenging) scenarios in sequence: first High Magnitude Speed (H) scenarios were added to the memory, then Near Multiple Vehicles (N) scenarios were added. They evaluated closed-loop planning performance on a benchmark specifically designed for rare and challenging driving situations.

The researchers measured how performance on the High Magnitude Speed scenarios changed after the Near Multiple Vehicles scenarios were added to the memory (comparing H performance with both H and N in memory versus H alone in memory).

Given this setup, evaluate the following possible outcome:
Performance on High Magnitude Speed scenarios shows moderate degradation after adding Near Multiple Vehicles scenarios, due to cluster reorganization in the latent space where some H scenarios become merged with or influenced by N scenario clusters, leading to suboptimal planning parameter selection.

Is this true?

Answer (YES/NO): NO